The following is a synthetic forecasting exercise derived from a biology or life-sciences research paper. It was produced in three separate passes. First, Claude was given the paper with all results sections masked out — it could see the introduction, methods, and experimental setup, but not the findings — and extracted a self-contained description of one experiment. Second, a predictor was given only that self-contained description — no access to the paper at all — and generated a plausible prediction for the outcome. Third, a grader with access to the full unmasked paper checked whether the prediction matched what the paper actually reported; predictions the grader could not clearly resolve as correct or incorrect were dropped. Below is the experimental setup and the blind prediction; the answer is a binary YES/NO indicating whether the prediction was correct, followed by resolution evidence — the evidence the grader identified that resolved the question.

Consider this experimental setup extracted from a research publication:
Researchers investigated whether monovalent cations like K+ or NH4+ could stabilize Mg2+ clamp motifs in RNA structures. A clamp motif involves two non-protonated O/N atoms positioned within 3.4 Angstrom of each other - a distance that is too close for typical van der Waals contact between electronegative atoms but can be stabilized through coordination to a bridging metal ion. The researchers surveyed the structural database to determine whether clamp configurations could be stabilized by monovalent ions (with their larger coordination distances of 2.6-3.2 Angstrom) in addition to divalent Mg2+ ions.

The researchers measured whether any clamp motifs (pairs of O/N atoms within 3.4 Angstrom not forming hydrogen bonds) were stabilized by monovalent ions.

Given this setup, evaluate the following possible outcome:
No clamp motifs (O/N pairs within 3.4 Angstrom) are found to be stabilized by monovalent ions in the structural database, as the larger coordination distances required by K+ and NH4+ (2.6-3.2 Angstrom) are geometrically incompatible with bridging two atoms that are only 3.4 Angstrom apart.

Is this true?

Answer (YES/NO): YES